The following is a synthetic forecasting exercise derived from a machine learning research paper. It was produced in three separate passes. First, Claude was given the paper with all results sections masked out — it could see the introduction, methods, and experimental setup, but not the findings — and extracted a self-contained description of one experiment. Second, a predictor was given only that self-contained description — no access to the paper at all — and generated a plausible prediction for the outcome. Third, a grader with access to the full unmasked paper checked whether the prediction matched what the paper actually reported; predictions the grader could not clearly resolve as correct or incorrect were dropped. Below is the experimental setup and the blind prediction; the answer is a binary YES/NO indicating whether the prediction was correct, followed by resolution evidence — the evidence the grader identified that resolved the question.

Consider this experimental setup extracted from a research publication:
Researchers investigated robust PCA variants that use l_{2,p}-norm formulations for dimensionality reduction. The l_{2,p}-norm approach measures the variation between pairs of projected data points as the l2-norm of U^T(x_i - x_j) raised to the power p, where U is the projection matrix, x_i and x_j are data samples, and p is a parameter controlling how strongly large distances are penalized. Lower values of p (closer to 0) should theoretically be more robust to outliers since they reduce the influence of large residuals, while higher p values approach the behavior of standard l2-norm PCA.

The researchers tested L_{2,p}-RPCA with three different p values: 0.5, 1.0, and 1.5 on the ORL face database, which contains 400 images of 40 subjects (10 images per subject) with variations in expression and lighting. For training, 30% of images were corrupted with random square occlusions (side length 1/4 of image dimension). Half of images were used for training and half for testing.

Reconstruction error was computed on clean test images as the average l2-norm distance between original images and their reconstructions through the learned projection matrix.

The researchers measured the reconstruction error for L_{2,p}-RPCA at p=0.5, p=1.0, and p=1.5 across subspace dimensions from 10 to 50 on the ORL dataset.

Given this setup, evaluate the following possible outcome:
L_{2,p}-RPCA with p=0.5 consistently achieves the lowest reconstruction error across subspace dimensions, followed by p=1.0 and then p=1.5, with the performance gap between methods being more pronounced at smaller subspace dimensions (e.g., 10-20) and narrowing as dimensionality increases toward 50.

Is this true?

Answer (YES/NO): NO